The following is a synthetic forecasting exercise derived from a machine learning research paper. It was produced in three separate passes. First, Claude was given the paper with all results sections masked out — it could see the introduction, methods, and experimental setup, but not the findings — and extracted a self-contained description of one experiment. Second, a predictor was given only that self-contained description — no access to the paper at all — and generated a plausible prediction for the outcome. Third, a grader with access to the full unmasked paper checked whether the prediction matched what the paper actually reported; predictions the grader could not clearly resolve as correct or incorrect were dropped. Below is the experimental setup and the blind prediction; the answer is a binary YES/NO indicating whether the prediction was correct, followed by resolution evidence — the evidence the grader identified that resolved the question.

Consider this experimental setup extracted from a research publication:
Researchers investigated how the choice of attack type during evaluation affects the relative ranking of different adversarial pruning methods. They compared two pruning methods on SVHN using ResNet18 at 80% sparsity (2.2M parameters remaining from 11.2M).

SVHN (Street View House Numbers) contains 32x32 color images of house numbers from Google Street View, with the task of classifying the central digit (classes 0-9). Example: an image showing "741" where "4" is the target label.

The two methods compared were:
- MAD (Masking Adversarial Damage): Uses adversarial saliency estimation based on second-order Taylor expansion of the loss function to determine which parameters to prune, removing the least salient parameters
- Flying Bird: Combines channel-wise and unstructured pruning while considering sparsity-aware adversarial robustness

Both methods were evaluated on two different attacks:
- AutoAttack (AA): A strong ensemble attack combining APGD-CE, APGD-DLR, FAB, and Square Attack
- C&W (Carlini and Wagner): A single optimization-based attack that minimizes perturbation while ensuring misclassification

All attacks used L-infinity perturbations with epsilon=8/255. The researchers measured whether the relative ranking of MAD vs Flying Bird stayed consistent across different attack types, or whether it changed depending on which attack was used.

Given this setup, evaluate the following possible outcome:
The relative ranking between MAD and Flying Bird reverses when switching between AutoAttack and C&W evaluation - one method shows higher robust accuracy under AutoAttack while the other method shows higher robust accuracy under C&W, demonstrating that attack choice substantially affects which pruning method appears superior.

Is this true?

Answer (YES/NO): YES